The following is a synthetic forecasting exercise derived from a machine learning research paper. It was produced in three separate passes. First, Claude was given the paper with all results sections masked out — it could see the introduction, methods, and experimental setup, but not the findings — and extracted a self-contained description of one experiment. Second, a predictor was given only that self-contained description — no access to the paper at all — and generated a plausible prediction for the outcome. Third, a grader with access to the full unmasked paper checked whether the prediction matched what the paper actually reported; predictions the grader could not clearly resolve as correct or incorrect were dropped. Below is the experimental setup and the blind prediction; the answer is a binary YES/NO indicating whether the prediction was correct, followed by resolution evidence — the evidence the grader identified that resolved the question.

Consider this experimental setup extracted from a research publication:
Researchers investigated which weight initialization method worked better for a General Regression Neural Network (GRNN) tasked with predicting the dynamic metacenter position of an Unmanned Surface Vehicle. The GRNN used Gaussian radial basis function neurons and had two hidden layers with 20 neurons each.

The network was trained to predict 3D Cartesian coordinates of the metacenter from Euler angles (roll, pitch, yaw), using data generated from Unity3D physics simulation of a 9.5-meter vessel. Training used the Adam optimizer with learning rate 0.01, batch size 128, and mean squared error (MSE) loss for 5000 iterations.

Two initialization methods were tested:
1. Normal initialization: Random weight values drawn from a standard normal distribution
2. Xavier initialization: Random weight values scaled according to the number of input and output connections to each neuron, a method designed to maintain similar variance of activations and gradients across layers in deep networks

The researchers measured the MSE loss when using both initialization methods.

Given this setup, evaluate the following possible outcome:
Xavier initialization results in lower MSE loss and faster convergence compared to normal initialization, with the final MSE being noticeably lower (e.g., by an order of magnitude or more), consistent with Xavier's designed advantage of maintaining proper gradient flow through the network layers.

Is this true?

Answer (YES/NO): NO